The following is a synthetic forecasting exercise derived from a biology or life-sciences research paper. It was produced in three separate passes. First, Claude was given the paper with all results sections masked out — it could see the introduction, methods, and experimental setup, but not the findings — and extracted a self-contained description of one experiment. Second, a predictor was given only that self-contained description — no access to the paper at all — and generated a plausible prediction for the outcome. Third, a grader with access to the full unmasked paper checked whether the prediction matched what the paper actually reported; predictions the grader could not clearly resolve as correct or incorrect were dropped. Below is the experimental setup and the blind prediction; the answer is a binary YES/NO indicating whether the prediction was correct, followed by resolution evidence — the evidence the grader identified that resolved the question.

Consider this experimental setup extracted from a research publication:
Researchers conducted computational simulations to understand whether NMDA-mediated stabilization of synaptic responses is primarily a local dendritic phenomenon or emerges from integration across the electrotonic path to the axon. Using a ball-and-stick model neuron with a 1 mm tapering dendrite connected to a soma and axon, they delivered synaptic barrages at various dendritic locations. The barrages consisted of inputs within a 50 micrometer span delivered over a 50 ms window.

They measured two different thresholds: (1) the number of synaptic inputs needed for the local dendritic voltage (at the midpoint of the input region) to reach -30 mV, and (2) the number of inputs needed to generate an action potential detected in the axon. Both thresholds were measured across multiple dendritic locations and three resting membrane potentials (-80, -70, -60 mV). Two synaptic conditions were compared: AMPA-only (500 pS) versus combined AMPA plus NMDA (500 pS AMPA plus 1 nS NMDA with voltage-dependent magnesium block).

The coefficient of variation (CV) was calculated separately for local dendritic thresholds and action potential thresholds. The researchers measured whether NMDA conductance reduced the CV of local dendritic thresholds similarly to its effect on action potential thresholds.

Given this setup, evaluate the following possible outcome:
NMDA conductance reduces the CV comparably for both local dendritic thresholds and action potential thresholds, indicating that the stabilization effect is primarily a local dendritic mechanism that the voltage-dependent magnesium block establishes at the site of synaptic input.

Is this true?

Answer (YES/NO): NO